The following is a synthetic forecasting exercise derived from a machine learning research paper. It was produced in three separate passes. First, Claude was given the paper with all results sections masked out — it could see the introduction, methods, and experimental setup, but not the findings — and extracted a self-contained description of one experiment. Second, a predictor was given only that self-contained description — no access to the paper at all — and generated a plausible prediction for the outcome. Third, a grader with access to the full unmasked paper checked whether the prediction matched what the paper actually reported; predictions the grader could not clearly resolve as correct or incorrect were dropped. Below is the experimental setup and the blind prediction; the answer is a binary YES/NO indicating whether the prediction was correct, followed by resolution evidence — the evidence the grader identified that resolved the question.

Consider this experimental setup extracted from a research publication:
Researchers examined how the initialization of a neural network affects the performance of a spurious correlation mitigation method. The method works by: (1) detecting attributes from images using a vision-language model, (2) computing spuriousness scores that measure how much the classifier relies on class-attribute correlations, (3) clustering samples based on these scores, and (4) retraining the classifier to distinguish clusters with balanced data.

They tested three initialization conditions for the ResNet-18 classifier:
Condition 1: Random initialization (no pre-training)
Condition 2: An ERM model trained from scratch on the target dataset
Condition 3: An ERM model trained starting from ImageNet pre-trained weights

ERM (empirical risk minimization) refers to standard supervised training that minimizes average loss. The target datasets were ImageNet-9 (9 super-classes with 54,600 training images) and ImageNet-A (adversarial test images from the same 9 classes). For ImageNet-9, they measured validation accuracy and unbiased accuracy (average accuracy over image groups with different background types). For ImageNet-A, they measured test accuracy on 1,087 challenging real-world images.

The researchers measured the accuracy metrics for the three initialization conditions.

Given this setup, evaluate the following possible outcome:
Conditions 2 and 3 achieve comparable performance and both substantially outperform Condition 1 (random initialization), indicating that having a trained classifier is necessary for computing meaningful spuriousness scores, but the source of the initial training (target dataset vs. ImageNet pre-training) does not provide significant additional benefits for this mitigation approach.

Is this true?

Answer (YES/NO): NO